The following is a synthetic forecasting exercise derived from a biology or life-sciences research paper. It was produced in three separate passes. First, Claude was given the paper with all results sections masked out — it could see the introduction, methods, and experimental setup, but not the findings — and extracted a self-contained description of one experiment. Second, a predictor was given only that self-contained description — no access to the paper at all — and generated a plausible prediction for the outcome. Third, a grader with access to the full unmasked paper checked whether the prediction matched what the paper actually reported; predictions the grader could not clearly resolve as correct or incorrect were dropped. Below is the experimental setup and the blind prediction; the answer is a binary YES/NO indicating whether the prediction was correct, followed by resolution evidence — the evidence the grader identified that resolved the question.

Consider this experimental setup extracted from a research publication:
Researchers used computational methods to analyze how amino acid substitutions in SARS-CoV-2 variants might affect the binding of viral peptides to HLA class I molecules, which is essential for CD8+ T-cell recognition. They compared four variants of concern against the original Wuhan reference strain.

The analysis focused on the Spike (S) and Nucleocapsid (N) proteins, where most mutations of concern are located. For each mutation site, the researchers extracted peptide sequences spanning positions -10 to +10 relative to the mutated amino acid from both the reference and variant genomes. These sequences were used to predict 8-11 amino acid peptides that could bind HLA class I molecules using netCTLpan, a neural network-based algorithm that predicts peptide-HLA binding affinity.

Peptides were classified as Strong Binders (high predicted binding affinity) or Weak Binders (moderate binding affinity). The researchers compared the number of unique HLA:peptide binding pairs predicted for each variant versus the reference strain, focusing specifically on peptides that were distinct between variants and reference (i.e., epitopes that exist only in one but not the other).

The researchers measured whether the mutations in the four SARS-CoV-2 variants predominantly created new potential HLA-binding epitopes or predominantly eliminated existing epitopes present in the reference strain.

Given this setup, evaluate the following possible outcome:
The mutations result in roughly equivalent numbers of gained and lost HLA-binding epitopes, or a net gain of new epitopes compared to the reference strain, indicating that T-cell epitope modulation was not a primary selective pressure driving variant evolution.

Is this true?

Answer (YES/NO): NO